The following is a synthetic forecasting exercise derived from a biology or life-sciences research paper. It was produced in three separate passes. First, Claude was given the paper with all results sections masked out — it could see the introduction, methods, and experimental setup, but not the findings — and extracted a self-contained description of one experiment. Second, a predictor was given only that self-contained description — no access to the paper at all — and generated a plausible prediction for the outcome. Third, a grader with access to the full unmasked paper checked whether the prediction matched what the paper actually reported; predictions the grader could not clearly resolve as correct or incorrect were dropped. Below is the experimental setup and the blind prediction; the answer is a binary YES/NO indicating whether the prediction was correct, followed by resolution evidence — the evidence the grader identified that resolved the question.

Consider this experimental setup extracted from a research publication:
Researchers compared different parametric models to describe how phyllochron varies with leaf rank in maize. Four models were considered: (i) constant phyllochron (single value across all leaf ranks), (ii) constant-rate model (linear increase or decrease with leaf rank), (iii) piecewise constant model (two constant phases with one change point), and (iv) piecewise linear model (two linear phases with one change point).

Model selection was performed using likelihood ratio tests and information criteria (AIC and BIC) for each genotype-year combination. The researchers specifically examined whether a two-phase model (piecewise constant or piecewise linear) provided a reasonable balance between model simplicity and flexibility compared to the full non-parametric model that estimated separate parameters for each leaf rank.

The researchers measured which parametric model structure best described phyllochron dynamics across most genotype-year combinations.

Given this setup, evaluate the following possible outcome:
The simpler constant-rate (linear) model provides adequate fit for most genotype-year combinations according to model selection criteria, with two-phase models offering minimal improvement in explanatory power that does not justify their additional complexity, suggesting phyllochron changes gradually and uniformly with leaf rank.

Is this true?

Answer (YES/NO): NO